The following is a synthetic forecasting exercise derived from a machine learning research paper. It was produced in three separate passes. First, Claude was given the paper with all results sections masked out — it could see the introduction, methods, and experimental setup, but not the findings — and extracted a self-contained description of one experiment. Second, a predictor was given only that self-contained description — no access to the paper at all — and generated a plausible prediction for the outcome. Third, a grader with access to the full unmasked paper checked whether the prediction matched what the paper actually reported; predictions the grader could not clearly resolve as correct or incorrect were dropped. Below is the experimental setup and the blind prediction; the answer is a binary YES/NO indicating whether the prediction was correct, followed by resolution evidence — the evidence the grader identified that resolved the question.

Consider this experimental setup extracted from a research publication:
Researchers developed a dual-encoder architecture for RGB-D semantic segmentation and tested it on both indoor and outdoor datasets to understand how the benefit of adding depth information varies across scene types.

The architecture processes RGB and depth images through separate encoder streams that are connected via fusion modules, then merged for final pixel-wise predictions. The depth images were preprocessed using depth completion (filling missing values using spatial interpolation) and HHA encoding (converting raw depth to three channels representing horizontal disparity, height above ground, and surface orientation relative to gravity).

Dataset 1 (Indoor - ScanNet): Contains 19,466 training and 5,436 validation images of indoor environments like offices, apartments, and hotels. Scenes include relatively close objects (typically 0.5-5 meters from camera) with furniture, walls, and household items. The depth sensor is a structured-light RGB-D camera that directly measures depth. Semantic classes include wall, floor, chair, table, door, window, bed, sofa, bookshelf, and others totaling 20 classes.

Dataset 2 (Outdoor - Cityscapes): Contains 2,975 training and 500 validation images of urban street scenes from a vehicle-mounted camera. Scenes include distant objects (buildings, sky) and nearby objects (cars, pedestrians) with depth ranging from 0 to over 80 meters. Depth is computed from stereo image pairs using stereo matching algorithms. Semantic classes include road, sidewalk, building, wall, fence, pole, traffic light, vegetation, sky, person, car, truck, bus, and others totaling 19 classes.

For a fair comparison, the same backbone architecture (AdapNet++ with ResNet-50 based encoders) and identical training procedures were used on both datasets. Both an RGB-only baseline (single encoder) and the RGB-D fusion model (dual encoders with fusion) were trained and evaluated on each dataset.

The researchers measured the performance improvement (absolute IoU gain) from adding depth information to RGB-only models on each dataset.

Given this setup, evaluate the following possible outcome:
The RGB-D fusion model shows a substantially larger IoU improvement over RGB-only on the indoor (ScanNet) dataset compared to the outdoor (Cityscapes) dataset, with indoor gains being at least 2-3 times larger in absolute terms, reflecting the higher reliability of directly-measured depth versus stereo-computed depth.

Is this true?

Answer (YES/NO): YES